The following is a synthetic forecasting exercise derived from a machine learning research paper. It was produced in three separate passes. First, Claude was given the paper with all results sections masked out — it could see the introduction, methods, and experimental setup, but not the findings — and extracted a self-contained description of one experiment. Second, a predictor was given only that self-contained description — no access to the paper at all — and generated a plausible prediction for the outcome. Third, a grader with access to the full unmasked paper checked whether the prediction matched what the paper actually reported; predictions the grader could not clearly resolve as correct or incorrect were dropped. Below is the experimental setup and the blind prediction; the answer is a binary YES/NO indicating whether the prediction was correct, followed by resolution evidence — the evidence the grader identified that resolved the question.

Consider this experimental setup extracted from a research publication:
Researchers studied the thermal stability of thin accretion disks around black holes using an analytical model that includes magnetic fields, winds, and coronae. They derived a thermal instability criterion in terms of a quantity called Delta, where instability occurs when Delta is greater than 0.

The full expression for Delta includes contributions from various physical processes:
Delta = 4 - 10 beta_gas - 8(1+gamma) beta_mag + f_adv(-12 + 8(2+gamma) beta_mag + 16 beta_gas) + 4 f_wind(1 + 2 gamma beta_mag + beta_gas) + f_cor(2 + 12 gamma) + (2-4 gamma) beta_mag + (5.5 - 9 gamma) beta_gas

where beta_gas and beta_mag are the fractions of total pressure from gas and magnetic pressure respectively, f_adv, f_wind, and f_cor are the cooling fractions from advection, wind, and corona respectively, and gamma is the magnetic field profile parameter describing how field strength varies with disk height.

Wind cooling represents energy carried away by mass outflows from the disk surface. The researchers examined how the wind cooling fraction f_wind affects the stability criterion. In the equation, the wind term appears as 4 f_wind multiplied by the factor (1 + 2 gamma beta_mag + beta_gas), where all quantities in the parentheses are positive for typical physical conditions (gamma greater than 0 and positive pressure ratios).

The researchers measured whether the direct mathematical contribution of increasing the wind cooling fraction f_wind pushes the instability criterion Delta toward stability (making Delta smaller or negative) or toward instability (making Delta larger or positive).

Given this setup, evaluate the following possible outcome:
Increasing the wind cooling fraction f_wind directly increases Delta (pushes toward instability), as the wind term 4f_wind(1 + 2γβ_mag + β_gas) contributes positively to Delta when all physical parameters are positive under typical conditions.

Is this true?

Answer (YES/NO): YES